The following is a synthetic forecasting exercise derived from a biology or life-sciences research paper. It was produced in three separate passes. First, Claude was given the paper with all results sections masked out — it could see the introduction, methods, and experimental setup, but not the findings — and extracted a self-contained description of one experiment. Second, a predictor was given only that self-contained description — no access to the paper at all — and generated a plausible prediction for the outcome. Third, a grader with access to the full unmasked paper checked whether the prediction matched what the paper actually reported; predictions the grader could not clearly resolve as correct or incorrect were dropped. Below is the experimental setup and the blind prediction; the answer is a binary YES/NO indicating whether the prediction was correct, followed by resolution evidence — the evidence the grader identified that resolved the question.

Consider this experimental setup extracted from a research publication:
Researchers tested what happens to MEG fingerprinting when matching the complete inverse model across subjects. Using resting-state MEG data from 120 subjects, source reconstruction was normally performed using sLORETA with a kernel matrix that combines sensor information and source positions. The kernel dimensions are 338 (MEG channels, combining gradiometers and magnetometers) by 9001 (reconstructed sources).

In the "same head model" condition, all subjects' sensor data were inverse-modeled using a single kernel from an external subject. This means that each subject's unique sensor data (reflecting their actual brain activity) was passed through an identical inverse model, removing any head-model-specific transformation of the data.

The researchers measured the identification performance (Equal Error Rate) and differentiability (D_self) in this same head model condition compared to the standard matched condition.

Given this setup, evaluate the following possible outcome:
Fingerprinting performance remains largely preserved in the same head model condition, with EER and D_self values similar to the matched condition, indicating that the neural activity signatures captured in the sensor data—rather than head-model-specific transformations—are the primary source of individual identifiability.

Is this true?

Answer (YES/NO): NO